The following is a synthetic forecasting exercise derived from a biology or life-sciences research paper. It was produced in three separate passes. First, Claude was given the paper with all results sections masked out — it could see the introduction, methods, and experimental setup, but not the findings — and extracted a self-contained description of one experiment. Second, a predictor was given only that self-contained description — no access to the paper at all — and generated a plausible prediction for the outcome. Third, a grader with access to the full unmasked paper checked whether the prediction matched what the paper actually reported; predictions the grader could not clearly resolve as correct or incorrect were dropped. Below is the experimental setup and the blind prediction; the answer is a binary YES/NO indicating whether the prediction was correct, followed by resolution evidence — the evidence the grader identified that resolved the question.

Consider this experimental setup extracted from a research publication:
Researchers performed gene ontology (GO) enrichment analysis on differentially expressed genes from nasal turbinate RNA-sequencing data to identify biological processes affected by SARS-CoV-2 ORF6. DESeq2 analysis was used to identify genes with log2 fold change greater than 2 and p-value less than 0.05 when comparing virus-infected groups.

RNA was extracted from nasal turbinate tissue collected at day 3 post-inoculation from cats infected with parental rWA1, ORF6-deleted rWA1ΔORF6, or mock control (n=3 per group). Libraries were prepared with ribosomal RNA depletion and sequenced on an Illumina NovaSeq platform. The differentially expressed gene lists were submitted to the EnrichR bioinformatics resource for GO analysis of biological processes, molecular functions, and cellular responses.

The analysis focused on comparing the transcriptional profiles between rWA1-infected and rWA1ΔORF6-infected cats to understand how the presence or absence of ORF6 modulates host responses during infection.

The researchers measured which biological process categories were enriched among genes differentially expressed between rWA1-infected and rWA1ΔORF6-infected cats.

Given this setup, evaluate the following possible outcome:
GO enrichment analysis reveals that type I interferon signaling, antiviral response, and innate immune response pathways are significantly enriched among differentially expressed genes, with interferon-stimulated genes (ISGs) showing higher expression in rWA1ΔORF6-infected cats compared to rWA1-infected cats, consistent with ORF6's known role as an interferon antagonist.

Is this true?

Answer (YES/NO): NO